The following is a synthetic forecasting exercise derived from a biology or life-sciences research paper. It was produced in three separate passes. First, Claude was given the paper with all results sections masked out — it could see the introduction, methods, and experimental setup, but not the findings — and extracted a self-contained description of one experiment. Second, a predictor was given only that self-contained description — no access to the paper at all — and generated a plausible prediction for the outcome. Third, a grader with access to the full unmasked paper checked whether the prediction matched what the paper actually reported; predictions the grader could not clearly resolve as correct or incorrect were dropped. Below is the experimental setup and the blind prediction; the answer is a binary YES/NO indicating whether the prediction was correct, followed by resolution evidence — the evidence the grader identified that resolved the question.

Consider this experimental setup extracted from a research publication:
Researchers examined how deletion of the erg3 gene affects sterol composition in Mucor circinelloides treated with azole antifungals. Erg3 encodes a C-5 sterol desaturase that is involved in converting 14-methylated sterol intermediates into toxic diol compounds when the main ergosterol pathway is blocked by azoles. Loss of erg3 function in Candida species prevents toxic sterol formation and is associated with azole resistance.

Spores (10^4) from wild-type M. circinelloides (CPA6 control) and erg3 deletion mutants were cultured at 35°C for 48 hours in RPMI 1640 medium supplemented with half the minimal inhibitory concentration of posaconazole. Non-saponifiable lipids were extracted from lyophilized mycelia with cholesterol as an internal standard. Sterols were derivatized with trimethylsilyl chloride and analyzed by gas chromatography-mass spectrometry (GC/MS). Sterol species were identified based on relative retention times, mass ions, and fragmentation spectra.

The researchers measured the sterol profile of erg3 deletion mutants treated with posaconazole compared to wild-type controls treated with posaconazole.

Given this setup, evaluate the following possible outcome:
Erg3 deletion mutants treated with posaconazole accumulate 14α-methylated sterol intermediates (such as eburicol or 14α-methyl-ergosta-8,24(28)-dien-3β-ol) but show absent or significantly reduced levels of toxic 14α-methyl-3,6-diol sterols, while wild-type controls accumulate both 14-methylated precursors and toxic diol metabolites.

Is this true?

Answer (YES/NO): NO